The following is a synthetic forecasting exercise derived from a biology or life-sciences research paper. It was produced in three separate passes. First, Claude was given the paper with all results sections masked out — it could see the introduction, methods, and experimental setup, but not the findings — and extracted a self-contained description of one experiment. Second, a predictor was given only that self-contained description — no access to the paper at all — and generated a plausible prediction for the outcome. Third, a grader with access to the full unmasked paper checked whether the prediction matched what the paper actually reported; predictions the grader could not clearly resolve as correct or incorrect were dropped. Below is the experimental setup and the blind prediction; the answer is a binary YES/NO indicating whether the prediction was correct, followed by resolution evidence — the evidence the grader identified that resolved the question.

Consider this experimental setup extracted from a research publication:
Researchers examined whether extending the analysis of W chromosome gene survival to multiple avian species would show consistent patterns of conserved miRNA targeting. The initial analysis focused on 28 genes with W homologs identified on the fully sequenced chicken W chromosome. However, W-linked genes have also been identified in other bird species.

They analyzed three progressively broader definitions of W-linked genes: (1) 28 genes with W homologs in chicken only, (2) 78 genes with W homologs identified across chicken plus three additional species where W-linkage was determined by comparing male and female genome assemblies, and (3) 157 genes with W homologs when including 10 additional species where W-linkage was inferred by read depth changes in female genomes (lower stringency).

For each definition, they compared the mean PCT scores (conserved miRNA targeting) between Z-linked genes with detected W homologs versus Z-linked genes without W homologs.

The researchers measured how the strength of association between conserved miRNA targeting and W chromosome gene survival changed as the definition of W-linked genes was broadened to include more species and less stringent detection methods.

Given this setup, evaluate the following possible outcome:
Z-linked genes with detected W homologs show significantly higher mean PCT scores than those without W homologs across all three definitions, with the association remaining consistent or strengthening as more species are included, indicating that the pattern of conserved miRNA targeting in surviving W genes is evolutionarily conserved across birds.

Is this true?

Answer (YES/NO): YES